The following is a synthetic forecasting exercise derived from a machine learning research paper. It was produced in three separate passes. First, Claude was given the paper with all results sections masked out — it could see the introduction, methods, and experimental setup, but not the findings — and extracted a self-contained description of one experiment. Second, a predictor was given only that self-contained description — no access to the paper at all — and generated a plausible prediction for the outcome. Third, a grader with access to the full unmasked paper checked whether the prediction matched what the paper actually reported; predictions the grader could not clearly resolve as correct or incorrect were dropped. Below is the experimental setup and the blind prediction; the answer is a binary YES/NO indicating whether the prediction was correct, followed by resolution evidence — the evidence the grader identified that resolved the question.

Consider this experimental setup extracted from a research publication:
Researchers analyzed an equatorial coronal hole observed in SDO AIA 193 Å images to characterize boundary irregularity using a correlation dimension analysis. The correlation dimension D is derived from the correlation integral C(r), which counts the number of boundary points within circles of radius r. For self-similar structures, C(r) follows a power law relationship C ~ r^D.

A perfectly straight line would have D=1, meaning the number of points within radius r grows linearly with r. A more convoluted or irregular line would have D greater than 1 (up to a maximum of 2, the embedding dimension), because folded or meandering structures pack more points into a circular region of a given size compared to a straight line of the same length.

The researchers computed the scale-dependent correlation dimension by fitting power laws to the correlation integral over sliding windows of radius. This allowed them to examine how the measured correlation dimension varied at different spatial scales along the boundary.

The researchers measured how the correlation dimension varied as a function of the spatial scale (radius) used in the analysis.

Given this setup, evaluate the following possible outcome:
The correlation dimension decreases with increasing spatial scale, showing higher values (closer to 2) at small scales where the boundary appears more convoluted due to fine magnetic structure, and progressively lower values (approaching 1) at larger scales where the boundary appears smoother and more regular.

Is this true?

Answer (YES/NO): NO